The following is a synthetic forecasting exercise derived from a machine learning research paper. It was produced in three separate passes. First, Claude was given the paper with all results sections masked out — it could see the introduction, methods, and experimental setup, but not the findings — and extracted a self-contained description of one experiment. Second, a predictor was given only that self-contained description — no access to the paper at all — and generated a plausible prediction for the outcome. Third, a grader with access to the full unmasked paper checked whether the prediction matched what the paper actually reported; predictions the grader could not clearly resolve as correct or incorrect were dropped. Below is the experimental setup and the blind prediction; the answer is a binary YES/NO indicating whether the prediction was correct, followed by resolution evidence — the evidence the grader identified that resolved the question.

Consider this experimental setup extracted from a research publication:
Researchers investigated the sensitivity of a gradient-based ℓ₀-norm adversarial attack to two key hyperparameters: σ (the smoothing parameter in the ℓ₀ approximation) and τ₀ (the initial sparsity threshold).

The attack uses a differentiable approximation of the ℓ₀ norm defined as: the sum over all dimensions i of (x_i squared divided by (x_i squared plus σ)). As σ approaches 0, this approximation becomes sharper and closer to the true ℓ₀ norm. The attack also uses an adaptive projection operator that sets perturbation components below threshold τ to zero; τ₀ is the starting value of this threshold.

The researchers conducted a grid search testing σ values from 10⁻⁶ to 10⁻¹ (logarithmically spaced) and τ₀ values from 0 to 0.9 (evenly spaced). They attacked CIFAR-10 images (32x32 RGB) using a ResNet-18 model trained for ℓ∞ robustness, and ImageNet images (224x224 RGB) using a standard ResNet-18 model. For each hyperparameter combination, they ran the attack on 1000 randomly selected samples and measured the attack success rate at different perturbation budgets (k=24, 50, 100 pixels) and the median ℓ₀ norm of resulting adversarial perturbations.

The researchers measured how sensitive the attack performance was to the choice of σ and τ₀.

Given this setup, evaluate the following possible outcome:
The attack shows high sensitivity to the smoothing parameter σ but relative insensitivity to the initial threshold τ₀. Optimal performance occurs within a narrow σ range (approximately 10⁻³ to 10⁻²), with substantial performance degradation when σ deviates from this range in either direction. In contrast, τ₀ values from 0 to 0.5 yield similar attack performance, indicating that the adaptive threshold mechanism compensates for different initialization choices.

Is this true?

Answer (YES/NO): NO